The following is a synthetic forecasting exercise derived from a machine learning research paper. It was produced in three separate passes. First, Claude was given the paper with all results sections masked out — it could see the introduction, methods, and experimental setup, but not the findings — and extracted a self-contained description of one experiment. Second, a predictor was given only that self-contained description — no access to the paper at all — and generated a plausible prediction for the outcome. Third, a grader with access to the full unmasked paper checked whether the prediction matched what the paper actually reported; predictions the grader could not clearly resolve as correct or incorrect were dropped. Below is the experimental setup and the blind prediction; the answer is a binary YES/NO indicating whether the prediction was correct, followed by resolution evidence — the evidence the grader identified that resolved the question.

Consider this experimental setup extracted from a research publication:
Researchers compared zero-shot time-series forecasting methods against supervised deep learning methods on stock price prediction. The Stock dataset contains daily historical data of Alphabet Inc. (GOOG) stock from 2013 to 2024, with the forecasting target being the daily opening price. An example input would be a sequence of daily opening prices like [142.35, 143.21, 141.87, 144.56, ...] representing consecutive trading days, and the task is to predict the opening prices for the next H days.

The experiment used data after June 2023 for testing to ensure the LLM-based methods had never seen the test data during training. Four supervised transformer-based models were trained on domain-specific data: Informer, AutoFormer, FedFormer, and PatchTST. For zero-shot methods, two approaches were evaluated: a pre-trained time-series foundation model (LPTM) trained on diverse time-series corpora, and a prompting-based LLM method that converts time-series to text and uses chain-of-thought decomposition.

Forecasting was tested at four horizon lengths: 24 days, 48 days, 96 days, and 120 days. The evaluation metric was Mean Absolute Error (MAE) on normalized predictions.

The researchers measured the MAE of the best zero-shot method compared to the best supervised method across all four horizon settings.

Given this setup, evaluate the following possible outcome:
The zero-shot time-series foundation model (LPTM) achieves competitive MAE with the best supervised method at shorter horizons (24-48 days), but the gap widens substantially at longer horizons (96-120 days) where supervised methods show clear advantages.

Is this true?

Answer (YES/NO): NO